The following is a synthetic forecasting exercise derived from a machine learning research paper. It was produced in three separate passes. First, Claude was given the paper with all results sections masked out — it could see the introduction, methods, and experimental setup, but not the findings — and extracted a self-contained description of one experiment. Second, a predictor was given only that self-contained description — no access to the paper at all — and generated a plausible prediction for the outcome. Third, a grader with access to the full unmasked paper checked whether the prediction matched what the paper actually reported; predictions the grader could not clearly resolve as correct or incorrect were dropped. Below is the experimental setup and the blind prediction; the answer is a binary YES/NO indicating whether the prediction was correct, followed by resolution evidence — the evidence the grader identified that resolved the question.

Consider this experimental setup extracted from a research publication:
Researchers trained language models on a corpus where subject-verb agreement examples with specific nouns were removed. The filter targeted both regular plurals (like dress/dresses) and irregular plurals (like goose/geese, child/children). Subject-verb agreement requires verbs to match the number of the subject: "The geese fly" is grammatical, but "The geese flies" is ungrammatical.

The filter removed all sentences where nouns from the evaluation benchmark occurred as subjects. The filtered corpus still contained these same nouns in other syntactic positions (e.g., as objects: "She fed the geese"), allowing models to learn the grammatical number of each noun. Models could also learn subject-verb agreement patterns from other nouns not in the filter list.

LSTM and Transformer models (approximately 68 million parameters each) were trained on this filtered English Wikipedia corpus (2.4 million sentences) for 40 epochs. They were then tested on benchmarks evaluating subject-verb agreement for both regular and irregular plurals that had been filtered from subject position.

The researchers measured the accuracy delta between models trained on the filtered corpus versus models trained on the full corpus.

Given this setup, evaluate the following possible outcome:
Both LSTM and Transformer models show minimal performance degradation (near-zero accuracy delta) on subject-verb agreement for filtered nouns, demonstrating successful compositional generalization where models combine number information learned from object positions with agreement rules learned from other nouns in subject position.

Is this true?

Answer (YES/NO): NO